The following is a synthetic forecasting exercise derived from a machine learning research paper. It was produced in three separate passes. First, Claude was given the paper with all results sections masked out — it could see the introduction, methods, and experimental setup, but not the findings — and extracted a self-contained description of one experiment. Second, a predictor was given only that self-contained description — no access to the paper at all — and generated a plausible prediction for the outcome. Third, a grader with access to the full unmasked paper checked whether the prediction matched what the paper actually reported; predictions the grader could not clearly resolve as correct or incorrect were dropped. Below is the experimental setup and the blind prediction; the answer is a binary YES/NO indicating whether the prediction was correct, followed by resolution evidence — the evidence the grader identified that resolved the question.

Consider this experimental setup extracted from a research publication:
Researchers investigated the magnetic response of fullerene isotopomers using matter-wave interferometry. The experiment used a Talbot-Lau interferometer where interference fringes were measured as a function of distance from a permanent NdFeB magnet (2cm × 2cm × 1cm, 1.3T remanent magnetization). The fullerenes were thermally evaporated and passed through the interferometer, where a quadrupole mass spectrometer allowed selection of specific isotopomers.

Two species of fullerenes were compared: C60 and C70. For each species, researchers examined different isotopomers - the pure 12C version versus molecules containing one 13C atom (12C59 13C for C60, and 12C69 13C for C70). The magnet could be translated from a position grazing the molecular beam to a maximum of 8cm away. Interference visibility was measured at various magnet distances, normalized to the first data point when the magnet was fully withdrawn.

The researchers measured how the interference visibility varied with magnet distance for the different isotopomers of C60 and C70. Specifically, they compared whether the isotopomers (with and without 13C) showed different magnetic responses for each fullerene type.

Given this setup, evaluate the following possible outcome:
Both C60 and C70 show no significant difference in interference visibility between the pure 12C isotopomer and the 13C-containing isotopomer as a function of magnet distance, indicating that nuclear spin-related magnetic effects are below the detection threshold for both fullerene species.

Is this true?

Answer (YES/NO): NO